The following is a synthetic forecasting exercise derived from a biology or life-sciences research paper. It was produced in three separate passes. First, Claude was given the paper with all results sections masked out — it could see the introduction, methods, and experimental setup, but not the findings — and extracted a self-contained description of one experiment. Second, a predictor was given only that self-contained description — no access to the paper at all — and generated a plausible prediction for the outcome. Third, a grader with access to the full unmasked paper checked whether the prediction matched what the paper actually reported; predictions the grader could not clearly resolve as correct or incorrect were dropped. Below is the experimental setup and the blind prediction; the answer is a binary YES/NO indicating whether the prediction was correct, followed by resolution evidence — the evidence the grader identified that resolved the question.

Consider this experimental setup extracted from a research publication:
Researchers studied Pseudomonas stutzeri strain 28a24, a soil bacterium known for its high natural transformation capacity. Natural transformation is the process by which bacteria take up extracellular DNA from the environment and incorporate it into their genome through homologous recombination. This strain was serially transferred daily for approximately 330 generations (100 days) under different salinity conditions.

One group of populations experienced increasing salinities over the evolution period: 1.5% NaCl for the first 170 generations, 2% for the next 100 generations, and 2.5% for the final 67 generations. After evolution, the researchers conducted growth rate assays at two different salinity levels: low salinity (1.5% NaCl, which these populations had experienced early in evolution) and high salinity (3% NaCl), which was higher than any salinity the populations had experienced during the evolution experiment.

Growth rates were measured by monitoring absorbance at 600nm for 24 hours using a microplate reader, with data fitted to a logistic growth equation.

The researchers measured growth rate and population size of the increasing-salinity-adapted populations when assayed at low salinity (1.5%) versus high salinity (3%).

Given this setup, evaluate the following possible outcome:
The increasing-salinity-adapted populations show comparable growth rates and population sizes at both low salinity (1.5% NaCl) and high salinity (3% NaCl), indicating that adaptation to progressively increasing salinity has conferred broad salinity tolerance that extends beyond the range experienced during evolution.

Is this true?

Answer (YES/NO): NO